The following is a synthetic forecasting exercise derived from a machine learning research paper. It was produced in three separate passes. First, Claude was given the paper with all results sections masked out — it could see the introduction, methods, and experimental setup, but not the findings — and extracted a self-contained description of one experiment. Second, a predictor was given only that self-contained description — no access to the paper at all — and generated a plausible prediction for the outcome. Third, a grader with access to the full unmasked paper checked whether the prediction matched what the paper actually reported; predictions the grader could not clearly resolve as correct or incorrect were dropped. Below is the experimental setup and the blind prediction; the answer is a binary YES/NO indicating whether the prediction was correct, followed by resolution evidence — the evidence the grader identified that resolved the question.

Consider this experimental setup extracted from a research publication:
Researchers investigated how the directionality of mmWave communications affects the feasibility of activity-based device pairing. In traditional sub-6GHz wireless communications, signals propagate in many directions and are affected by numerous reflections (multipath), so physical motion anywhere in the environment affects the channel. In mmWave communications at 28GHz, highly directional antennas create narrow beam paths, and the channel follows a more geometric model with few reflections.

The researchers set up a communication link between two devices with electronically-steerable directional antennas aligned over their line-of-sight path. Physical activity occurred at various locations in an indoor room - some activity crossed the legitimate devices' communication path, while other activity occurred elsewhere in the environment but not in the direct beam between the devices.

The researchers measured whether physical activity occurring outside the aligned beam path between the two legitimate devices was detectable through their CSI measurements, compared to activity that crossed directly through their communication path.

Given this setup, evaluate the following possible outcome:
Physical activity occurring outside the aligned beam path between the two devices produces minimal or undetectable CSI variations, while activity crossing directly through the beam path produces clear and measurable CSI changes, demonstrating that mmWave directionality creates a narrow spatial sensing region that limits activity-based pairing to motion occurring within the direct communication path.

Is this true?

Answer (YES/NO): YES